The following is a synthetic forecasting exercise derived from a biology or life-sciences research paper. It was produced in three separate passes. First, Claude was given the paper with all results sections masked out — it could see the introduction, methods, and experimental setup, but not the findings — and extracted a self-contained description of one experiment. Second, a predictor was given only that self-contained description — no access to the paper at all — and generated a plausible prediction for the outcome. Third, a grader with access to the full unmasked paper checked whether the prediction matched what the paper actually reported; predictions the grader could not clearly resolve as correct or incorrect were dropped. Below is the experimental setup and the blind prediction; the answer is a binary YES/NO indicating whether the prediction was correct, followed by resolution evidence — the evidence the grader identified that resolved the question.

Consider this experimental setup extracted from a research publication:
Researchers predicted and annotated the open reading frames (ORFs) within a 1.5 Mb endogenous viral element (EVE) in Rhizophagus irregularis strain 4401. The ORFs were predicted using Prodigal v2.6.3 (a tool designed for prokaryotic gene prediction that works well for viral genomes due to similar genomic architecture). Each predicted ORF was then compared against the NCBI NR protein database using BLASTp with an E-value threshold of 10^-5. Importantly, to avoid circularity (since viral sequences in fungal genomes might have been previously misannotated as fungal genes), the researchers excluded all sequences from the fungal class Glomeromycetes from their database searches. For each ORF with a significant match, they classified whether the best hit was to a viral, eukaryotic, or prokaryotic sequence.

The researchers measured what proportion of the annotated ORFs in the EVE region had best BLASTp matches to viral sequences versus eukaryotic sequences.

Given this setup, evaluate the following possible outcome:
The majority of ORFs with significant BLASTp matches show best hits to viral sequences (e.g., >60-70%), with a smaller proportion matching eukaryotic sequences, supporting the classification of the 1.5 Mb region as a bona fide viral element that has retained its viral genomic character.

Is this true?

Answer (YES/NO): NO